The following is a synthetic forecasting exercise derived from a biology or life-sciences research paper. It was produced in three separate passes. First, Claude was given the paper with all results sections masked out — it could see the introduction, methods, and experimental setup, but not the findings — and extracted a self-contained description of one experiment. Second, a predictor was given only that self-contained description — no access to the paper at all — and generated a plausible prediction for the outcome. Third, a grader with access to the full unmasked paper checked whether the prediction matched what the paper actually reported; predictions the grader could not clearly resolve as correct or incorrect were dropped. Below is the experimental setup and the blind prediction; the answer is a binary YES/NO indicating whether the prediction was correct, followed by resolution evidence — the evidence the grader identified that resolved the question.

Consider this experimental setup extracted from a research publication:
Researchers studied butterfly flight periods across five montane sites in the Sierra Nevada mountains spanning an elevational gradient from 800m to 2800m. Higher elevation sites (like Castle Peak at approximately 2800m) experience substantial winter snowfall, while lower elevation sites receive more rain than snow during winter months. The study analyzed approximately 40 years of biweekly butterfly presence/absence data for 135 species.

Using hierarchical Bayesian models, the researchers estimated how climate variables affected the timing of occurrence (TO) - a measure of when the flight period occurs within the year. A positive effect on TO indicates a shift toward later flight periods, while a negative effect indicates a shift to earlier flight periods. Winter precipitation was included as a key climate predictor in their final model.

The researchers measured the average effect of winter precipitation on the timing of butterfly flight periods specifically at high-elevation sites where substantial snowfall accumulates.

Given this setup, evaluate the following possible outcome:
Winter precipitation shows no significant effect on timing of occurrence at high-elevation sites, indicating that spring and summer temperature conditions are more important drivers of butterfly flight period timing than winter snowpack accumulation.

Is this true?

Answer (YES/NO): NO